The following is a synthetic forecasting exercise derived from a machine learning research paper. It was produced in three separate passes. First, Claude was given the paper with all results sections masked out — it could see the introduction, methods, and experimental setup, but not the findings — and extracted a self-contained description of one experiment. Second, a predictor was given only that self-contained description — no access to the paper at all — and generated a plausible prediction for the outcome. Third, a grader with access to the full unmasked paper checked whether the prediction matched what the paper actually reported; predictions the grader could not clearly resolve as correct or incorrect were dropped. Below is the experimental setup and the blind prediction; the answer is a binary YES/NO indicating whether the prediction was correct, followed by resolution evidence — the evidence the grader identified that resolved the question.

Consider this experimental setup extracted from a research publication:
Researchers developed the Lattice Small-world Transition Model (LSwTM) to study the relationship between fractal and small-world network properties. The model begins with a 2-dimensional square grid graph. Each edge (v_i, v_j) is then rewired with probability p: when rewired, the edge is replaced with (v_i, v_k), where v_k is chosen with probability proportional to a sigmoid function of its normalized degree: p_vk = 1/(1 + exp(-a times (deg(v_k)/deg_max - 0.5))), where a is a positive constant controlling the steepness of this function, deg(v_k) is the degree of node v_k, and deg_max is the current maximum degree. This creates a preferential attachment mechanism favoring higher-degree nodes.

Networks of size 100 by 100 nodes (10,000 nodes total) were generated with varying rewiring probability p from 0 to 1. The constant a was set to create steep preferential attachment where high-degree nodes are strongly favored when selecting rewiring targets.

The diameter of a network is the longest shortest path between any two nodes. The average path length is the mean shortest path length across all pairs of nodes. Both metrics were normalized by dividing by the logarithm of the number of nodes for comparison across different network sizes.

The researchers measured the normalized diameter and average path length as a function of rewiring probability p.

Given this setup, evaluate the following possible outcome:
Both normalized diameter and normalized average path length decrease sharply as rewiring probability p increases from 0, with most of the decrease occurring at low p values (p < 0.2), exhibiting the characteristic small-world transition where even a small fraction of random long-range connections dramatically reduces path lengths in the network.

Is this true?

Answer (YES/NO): YES